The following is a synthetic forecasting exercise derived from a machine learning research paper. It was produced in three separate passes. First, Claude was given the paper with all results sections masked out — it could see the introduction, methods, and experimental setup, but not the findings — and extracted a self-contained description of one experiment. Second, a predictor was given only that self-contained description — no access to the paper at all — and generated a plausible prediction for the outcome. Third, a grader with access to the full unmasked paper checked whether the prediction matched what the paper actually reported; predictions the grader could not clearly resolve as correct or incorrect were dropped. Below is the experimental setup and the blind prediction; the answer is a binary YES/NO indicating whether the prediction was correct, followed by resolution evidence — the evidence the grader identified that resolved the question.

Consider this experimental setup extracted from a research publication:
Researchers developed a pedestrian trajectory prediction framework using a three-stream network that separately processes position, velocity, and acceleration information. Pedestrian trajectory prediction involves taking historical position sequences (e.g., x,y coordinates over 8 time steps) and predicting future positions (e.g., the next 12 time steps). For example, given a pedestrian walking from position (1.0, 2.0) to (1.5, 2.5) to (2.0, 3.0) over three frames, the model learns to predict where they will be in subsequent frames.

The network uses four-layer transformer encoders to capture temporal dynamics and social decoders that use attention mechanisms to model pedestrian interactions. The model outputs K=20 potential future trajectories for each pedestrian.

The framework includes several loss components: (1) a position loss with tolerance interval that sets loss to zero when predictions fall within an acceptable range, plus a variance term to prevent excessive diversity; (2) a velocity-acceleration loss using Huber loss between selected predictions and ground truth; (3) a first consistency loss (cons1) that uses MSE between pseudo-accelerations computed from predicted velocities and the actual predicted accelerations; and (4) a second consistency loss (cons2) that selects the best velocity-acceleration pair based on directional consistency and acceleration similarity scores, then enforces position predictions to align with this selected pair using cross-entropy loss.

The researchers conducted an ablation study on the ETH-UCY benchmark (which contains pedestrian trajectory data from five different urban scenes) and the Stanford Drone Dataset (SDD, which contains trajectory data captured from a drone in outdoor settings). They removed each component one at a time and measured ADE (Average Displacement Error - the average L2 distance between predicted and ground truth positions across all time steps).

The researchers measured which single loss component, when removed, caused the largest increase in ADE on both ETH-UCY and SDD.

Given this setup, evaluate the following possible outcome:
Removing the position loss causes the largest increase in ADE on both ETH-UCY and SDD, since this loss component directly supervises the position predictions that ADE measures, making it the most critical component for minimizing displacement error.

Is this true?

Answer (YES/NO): NO